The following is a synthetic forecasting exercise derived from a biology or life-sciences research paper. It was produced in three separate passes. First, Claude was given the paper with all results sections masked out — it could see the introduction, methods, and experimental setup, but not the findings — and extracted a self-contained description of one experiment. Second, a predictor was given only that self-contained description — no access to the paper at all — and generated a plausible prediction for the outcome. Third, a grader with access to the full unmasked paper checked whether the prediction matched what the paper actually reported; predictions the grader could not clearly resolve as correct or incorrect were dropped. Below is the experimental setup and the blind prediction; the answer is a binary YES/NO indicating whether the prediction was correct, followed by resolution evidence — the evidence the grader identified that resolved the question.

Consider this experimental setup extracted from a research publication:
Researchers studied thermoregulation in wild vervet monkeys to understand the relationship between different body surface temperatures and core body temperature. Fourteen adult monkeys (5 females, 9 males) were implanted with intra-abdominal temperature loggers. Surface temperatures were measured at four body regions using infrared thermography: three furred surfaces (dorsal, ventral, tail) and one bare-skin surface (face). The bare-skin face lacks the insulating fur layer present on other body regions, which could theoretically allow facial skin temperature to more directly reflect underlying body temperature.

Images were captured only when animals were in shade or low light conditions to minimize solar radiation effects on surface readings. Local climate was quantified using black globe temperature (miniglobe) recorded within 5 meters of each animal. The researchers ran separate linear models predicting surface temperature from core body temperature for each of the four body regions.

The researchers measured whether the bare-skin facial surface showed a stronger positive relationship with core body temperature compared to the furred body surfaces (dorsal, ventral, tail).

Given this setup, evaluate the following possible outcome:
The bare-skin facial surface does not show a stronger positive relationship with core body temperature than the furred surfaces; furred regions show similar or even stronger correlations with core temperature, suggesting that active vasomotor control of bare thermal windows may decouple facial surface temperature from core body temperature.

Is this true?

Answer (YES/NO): YES